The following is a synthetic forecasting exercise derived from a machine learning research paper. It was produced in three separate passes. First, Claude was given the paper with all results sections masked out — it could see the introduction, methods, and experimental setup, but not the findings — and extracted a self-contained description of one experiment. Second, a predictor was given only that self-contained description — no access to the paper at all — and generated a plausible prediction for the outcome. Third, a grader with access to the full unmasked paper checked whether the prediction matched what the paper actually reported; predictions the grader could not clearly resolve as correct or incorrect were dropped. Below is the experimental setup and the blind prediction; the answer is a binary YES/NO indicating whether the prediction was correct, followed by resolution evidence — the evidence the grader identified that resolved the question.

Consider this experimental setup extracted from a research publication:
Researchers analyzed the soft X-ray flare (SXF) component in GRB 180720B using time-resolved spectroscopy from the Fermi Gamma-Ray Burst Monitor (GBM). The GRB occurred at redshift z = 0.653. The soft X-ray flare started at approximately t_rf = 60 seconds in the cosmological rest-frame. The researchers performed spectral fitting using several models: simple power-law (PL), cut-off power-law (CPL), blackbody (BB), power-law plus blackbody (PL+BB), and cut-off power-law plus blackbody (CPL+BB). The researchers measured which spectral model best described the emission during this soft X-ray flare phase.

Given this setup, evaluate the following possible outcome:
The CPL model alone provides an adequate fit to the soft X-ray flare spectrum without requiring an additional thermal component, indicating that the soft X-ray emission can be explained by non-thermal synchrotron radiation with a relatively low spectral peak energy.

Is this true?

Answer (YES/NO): NO